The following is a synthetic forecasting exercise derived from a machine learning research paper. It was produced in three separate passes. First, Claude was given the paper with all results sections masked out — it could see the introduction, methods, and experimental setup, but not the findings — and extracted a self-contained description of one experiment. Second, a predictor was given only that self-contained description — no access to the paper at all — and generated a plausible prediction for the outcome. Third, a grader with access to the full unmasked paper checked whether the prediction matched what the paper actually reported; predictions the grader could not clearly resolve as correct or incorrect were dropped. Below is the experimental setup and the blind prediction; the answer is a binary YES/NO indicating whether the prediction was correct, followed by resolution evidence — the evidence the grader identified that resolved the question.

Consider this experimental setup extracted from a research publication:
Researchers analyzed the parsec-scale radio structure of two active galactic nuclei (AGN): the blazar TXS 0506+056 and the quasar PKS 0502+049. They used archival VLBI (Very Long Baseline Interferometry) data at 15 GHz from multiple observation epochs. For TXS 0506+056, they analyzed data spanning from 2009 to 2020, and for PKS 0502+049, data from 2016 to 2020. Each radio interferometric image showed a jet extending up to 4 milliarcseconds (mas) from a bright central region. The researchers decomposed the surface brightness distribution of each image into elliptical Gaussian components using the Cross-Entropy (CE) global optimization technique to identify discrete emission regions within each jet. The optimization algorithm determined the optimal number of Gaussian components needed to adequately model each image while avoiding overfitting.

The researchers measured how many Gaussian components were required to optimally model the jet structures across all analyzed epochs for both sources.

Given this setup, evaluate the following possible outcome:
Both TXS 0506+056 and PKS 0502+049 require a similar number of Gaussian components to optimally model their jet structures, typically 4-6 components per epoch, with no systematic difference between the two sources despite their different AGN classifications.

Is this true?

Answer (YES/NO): NO